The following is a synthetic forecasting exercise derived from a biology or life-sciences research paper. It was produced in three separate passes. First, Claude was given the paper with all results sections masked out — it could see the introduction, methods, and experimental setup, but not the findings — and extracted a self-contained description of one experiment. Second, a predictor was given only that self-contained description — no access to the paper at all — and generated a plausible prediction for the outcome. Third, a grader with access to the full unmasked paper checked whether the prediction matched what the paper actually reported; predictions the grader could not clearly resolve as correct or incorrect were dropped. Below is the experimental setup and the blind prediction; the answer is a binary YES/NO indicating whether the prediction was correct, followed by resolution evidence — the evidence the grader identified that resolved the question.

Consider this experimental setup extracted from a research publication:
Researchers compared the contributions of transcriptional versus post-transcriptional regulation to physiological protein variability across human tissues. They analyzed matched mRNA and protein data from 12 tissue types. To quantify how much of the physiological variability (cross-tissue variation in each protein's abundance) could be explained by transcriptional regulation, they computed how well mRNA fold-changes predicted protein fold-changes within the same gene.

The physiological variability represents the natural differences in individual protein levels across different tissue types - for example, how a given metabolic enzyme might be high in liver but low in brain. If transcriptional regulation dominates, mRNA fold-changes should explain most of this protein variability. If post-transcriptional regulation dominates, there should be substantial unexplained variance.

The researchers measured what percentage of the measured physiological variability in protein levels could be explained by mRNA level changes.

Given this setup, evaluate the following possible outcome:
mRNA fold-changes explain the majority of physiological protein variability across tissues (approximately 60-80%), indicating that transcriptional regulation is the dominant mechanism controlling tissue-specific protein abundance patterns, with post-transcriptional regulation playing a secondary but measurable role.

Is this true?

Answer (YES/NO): NO